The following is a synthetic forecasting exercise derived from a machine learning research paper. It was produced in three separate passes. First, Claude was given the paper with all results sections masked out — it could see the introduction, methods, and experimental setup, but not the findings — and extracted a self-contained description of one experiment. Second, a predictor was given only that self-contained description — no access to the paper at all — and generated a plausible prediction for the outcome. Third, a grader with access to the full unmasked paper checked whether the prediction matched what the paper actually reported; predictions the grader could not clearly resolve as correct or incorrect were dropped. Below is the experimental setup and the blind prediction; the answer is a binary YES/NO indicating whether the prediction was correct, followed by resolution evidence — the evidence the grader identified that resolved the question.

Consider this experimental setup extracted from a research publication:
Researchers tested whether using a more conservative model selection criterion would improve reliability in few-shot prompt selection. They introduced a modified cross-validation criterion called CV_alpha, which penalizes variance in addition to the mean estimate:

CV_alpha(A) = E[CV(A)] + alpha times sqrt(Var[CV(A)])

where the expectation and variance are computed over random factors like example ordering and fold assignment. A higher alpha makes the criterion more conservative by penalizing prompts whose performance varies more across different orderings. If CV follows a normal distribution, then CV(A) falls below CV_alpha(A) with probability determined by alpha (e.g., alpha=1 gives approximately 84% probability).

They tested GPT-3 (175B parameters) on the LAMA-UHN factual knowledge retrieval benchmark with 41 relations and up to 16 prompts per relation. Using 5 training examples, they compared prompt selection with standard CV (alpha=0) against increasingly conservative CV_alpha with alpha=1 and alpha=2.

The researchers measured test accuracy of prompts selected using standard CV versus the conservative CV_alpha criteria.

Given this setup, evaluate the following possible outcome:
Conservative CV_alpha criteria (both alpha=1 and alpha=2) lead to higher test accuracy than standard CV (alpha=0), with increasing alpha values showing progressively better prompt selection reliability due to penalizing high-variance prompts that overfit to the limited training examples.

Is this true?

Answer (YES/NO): NO